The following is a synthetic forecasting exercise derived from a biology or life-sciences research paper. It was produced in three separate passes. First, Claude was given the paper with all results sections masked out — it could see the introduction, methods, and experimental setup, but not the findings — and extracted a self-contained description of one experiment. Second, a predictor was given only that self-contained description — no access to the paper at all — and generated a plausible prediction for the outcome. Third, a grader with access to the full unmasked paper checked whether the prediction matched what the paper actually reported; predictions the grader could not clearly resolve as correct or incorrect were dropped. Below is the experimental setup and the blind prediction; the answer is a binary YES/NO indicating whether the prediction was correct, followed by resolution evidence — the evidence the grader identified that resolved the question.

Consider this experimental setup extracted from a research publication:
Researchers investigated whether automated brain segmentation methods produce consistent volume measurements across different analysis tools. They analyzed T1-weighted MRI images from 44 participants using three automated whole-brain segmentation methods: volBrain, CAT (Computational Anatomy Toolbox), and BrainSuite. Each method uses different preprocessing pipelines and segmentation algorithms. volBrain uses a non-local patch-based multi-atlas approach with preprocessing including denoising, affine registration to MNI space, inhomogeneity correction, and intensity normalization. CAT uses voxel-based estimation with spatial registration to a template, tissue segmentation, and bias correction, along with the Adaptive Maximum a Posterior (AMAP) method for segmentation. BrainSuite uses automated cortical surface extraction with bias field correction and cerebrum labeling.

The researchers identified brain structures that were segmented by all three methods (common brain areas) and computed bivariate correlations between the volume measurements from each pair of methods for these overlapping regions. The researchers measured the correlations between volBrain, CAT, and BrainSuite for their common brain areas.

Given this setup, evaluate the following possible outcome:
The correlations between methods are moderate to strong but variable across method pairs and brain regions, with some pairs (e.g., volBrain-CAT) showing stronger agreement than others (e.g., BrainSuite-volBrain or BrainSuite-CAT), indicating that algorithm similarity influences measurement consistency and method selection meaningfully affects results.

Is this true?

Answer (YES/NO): NO